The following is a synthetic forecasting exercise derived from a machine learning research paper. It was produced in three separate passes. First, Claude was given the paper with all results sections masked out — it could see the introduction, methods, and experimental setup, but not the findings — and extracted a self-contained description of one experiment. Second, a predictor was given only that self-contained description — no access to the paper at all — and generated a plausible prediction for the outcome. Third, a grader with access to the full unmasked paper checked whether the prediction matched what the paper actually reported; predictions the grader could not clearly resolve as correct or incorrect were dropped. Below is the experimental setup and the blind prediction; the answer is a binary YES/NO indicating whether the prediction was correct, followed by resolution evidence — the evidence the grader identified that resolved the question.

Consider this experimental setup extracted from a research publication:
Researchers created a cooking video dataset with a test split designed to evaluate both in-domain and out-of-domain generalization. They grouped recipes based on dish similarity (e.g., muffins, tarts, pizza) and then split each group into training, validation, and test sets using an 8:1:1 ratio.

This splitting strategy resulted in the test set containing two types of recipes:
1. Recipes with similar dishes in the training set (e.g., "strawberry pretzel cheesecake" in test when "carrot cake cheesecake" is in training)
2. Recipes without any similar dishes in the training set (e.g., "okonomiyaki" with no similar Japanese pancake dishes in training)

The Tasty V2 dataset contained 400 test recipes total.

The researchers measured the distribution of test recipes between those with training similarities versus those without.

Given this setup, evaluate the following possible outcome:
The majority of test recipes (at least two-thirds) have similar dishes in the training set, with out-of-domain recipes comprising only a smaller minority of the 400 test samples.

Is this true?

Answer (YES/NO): YES